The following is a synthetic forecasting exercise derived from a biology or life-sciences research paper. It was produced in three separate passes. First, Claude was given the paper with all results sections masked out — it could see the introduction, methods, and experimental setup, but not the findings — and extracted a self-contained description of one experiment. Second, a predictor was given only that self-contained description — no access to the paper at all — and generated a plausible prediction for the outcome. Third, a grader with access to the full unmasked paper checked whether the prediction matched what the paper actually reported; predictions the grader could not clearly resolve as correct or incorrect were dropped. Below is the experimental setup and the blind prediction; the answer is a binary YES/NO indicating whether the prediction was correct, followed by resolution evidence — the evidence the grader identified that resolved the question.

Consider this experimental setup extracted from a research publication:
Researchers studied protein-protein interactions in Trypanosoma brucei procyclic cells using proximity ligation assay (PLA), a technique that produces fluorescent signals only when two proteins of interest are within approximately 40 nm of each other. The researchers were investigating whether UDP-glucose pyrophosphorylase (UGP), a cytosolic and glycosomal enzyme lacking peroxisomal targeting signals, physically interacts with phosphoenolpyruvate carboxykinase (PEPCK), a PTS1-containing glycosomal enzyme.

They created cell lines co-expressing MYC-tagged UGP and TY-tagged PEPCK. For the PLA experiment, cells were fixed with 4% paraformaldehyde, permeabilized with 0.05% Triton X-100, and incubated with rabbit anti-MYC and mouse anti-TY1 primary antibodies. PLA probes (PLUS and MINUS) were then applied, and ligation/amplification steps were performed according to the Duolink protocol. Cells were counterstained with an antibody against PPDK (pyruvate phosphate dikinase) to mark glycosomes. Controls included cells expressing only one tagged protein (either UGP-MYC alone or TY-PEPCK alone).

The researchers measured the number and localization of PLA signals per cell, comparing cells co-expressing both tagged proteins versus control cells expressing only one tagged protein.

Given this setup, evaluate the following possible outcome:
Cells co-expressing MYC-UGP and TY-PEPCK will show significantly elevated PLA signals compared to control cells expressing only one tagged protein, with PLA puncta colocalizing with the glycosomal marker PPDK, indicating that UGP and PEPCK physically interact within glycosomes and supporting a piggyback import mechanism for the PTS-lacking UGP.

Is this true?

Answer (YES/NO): NO